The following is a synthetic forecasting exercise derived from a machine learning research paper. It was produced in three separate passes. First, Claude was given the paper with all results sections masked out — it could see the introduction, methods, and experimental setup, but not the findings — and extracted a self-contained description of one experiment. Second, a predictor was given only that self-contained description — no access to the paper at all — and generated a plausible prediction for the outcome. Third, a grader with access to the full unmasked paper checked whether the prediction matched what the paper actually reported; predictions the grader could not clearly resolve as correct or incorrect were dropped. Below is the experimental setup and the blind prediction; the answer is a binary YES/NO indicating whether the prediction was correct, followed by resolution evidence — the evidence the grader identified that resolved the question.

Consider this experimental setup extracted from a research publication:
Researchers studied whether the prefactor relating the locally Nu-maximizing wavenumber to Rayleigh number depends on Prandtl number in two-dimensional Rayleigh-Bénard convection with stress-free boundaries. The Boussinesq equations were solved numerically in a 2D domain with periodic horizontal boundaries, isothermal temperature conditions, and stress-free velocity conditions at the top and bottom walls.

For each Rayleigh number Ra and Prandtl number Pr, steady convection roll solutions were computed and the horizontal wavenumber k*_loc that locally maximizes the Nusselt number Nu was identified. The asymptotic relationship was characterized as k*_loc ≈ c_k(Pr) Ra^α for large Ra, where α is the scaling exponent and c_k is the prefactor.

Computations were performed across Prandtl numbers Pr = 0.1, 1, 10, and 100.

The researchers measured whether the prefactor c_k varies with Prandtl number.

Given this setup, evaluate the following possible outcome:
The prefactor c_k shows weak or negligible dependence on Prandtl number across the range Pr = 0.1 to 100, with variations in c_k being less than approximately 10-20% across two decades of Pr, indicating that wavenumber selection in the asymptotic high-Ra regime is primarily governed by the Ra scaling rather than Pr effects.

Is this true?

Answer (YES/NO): YES